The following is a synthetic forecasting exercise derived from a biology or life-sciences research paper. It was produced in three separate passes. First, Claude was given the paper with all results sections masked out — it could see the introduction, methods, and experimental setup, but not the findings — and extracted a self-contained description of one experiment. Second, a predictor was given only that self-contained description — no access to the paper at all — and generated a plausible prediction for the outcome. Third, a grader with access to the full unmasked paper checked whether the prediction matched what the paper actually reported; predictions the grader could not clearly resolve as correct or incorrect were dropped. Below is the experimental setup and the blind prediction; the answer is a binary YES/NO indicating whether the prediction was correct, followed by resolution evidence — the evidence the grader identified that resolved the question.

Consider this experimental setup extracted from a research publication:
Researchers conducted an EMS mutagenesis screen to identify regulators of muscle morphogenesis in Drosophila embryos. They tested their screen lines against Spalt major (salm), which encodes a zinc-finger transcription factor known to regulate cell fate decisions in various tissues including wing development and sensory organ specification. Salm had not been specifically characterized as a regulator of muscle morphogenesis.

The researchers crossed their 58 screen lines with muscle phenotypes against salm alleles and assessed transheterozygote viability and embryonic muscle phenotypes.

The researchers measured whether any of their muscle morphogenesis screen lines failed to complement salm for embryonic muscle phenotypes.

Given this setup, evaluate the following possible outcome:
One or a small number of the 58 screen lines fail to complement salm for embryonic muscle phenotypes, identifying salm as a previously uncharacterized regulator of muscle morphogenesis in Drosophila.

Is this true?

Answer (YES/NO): YES